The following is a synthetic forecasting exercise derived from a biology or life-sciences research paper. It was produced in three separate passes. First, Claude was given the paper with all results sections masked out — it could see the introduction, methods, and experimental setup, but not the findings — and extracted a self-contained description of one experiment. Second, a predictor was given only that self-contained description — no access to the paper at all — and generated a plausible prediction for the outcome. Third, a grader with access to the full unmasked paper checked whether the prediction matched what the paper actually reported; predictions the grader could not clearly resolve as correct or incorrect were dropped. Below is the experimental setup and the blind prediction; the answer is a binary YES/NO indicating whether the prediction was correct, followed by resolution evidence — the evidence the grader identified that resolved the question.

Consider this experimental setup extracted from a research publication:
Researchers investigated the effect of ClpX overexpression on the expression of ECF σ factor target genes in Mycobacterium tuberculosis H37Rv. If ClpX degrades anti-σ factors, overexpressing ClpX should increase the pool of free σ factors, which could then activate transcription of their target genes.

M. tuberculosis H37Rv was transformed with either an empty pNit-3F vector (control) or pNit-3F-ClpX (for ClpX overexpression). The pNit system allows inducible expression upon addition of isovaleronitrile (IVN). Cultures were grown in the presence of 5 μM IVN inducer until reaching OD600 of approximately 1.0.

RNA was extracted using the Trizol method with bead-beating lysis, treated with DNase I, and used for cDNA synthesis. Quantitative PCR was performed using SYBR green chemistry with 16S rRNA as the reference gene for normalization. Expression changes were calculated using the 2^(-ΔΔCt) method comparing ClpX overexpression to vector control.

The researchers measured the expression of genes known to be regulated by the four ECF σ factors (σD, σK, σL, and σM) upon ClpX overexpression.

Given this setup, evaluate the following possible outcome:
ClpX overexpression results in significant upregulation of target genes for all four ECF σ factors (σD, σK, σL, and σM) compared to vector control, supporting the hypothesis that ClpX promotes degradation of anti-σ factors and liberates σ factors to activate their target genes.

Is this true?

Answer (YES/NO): NO